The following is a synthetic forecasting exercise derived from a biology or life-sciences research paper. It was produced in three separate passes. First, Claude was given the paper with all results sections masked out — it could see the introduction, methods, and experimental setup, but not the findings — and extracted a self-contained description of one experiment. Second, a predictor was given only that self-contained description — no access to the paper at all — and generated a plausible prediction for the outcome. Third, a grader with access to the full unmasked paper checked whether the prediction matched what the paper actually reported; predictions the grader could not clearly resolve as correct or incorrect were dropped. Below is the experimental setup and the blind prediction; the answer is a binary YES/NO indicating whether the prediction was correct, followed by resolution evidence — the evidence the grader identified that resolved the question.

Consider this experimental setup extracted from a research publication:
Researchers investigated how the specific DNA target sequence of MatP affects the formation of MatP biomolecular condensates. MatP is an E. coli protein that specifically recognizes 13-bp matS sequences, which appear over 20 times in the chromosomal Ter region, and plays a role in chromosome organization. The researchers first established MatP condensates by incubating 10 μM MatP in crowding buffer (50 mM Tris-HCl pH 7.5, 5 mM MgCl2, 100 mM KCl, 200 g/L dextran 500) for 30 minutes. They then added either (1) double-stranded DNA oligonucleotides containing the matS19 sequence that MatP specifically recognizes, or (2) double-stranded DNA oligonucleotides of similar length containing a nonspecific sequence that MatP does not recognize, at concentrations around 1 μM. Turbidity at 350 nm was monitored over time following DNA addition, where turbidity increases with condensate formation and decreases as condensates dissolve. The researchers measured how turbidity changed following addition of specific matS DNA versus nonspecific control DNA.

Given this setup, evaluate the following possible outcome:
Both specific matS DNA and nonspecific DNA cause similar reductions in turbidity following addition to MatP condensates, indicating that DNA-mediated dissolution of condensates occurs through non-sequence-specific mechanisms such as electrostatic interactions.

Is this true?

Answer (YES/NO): NO